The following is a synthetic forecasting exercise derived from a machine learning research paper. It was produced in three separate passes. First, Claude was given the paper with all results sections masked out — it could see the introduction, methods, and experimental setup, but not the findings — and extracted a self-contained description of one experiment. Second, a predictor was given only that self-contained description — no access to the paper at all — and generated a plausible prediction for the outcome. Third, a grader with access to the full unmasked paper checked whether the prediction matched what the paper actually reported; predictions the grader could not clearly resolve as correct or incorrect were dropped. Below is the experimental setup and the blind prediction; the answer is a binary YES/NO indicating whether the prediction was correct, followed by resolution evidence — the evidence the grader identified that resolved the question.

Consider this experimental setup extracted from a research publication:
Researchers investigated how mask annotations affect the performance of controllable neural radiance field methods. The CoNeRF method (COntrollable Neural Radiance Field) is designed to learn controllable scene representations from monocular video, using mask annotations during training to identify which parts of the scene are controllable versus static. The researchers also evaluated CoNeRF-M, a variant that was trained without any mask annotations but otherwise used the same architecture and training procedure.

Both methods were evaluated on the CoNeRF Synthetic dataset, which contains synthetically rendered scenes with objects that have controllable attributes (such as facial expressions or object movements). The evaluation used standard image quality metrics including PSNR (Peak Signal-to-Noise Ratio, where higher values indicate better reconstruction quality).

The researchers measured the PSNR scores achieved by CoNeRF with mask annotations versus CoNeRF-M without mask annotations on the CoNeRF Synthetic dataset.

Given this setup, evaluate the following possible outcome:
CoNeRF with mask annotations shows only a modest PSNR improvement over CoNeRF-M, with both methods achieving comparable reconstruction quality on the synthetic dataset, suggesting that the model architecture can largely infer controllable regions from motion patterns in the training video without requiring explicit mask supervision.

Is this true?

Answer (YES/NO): NO